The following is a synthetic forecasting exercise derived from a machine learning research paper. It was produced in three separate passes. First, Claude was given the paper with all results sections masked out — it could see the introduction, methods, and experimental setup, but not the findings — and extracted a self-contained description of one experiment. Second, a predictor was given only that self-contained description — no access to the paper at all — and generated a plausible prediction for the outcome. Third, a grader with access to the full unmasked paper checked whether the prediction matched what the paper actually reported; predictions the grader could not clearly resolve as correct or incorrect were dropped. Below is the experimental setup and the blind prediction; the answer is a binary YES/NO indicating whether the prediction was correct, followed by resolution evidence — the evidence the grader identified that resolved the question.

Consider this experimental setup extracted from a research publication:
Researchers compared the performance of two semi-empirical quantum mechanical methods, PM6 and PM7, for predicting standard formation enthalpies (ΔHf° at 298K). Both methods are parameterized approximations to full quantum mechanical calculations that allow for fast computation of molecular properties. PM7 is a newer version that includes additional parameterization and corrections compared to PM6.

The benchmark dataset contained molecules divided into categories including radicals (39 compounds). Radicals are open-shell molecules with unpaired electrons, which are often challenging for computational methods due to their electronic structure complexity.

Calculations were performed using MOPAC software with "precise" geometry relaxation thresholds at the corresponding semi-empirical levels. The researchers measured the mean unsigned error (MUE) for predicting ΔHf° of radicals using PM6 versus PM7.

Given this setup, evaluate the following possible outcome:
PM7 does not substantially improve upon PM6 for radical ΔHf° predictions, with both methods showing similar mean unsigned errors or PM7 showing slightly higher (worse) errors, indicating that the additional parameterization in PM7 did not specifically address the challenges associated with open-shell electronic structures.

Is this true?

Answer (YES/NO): YES